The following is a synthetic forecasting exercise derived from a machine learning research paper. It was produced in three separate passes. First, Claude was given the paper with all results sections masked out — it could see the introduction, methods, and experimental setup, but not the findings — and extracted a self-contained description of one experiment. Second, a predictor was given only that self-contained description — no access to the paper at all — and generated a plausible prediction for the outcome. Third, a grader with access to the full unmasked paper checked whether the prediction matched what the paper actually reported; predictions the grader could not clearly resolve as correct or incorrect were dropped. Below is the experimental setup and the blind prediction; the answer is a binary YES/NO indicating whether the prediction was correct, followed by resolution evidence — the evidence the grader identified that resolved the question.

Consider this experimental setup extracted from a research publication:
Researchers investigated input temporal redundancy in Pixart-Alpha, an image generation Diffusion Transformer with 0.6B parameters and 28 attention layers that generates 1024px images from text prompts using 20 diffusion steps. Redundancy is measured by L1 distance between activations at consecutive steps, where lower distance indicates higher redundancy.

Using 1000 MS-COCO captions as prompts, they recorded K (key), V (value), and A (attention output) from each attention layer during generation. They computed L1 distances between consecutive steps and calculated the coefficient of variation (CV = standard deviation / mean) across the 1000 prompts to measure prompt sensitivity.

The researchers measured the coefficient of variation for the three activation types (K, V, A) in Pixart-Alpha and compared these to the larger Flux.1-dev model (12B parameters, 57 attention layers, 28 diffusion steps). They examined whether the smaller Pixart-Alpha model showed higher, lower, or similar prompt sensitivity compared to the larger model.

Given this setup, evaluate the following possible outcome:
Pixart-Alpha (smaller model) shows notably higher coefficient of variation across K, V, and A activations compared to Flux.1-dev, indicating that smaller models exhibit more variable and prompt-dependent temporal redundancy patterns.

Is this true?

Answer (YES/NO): NO